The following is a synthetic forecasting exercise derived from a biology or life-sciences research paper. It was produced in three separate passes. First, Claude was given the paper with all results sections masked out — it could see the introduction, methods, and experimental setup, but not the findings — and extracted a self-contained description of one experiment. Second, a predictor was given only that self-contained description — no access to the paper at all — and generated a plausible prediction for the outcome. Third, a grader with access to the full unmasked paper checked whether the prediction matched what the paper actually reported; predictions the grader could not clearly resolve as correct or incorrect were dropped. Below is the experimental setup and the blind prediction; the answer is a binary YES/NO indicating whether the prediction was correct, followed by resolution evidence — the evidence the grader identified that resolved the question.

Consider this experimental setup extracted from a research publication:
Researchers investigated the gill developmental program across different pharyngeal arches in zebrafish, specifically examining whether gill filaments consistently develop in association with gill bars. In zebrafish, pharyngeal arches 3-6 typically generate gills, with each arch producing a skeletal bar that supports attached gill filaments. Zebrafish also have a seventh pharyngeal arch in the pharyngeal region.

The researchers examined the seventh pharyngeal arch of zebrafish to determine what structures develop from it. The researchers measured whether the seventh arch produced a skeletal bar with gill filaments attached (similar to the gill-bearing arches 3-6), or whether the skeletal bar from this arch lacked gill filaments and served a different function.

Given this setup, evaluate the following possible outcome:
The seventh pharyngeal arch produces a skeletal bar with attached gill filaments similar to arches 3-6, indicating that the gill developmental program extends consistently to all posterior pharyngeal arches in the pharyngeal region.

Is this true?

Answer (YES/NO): NO